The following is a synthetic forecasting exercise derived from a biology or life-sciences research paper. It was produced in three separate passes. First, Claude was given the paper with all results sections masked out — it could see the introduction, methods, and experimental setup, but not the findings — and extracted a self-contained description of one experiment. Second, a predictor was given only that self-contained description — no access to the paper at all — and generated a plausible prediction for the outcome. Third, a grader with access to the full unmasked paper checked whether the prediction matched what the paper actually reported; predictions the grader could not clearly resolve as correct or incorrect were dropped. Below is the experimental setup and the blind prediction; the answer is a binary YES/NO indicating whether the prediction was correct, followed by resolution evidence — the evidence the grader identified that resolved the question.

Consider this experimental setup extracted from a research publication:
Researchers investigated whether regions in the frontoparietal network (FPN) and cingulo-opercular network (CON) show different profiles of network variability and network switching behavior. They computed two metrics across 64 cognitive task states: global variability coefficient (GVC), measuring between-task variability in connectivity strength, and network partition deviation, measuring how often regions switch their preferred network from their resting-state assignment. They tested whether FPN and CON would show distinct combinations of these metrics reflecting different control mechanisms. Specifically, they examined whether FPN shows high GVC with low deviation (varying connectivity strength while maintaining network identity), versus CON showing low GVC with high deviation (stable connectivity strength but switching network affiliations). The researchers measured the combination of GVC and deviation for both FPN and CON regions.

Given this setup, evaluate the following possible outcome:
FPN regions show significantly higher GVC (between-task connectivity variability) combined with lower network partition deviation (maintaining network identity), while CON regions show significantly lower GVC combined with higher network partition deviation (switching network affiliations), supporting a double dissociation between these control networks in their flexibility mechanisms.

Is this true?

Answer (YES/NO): YES